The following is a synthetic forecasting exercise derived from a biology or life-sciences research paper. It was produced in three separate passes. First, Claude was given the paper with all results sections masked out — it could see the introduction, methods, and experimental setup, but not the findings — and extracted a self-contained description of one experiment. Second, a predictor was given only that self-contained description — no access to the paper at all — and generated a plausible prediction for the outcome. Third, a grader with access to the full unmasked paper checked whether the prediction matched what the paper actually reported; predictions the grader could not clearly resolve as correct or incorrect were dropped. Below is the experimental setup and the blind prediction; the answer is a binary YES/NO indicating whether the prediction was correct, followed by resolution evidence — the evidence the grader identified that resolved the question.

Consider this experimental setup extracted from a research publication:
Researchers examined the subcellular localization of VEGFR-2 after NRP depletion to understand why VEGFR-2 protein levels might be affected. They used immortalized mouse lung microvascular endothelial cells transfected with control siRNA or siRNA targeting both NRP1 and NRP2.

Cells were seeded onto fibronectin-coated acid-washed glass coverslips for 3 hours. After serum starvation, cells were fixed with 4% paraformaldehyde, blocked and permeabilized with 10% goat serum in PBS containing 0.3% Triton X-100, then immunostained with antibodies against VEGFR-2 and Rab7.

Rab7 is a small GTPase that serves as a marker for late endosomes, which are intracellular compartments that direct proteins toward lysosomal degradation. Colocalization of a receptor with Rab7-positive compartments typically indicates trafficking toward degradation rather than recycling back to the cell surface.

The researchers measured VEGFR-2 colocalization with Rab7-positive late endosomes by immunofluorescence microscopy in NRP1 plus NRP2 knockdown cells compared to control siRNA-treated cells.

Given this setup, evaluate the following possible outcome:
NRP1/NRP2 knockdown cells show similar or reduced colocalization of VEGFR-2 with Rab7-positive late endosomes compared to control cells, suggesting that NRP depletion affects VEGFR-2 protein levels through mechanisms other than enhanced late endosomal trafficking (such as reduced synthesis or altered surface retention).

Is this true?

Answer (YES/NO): NO